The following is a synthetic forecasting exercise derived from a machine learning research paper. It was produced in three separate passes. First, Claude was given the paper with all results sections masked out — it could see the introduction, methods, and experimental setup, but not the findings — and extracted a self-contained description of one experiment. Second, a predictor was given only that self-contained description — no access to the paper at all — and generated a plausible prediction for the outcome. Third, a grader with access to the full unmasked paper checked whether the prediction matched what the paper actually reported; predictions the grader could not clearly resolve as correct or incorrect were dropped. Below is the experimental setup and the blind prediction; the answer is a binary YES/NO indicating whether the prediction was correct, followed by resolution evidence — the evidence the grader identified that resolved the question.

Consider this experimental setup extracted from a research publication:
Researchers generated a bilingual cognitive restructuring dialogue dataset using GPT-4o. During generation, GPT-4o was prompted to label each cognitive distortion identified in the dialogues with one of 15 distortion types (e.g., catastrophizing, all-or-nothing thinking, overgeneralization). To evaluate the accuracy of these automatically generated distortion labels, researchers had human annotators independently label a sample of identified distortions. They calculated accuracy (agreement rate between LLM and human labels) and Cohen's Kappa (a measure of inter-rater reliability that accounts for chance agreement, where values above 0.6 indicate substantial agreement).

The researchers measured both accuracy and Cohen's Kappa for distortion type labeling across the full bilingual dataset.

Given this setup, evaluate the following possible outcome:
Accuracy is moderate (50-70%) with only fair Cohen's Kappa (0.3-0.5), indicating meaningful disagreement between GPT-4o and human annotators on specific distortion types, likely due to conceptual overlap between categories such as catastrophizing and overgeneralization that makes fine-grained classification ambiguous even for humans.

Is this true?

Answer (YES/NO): NO